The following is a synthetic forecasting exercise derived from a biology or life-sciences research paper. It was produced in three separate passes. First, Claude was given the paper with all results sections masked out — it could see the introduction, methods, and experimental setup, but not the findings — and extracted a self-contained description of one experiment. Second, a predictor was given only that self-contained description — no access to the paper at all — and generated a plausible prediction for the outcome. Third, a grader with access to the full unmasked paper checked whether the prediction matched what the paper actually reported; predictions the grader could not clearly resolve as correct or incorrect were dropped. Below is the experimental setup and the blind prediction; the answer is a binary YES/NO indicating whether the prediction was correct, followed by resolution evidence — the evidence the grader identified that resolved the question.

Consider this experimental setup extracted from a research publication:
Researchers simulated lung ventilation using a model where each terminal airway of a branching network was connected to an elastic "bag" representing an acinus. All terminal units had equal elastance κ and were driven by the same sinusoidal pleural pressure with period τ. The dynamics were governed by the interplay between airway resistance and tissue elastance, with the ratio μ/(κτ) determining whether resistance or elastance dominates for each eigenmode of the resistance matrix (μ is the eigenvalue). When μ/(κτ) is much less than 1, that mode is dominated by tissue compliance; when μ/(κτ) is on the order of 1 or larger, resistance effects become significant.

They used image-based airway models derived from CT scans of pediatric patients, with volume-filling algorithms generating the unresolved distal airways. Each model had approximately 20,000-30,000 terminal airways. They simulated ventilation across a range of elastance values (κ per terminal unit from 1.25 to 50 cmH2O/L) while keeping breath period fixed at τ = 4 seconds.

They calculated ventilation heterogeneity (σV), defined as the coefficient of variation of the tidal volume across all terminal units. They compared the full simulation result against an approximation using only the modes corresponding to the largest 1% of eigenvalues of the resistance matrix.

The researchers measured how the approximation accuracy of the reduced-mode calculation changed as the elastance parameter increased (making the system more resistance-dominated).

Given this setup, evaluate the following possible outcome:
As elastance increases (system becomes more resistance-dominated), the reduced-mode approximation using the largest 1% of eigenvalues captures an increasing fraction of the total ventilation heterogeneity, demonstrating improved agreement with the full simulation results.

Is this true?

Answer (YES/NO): YES